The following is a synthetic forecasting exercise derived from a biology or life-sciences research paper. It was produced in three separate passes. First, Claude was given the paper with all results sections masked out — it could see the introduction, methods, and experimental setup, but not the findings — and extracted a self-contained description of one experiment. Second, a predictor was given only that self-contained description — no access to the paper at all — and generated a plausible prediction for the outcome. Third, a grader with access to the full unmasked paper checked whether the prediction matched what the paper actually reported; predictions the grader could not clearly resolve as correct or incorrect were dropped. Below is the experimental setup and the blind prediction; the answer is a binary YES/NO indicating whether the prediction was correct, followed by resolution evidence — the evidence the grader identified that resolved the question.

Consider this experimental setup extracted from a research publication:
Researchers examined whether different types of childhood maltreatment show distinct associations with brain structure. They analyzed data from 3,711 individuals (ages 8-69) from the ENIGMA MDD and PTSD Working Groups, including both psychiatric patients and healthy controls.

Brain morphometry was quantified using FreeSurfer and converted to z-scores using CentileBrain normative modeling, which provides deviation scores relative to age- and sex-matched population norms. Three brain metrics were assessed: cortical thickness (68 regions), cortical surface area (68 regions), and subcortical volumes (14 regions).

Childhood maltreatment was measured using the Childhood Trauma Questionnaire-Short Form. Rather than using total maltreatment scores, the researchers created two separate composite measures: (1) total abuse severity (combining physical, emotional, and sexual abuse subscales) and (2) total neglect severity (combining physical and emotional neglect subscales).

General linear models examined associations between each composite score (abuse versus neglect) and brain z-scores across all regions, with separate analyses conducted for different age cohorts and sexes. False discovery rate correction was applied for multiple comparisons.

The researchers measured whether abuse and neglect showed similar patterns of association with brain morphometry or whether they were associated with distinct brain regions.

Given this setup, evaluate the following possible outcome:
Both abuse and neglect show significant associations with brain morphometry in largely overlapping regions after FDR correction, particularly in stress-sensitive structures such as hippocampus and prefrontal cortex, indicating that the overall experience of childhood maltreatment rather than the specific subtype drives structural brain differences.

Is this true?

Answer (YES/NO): NO